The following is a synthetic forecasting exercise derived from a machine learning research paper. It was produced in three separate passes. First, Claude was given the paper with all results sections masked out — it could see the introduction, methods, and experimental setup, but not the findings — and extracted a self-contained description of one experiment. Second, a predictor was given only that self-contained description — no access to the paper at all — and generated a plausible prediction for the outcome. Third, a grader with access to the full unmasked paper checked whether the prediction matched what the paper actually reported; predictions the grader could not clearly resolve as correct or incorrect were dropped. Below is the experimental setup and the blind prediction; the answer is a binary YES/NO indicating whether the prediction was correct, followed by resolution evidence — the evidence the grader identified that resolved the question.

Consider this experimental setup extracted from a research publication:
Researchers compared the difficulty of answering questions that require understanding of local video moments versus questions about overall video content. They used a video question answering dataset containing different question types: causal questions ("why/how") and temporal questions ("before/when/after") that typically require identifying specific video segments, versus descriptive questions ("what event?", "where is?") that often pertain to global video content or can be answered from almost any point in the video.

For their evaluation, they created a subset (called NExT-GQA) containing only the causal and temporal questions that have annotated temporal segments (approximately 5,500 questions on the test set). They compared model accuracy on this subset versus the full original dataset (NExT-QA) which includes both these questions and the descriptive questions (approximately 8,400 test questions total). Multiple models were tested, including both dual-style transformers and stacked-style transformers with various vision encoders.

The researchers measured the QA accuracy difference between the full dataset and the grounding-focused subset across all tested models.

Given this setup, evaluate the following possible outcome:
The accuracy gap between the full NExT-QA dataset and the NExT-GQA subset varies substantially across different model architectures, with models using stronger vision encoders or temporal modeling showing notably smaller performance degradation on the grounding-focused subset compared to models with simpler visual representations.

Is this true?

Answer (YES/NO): NO